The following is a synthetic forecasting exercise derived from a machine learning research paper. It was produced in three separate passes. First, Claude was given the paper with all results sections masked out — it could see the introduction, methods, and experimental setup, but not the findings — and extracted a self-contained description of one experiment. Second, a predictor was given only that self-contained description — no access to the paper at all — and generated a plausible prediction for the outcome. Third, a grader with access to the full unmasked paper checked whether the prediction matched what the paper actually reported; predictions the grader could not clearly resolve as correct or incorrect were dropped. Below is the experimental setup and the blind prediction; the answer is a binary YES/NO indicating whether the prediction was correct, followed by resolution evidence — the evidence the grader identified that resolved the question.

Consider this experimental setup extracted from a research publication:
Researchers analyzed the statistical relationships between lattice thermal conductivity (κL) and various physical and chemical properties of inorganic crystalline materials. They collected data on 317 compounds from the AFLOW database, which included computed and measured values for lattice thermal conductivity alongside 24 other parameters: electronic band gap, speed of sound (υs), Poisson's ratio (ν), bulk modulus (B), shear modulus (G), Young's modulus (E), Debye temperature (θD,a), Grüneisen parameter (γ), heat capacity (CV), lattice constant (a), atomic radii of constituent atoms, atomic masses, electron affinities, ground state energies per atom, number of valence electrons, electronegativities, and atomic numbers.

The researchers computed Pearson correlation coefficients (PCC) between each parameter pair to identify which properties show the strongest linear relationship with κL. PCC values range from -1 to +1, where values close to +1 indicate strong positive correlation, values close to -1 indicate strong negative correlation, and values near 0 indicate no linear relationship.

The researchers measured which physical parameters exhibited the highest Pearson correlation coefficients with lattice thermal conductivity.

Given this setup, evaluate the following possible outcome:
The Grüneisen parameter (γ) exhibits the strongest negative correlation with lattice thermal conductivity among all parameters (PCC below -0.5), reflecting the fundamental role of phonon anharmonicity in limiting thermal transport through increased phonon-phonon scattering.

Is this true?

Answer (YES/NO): NO